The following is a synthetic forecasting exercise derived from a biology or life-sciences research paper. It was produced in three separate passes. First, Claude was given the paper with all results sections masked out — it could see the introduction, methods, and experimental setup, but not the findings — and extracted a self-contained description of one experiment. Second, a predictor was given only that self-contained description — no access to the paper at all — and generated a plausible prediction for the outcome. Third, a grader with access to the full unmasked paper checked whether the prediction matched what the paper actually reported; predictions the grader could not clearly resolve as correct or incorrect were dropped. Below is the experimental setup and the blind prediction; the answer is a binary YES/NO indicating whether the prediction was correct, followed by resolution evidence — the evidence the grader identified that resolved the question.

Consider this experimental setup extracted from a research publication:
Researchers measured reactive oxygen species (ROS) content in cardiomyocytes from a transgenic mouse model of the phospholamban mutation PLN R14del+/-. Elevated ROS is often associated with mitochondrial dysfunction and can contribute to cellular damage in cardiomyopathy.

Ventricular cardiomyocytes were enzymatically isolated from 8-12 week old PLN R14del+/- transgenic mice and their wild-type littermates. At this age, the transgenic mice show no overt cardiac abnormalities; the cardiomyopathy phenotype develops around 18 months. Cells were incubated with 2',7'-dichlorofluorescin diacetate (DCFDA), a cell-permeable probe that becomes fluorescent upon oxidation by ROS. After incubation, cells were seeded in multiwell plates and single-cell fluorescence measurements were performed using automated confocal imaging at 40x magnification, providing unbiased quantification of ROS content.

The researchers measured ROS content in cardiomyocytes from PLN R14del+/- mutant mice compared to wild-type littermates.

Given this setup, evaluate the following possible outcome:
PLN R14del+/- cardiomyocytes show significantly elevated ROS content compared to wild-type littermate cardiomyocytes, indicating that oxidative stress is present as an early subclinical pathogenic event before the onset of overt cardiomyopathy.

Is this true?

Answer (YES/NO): NO